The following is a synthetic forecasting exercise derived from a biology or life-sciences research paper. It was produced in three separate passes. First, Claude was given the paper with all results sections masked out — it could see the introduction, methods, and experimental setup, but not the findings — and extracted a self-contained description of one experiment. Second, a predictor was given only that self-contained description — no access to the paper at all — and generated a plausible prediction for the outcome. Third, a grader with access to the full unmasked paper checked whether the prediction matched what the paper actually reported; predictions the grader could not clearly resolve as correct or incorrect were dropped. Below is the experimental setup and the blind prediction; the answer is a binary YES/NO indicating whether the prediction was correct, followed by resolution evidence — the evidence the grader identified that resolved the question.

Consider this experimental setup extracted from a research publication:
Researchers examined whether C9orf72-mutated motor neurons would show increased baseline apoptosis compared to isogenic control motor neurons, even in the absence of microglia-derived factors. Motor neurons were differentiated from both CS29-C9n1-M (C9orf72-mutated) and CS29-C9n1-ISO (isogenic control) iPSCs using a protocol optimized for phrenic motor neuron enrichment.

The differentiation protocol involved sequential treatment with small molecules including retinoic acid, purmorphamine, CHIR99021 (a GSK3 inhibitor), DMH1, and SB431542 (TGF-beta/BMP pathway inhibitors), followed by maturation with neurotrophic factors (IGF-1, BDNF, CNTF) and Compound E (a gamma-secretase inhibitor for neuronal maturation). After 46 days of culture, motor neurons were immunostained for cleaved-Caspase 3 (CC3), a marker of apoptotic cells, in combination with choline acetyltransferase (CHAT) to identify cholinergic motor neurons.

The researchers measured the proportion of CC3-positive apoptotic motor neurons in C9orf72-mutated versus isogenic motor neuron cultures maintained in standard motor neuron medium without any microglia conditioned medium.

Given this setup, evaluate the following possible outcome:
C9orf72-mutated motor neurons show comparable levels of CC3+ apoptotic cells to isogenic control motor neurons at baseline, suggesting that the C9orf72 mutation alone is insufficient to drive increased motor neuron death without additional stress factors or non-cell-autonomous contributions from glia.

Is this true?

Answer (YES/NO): NO